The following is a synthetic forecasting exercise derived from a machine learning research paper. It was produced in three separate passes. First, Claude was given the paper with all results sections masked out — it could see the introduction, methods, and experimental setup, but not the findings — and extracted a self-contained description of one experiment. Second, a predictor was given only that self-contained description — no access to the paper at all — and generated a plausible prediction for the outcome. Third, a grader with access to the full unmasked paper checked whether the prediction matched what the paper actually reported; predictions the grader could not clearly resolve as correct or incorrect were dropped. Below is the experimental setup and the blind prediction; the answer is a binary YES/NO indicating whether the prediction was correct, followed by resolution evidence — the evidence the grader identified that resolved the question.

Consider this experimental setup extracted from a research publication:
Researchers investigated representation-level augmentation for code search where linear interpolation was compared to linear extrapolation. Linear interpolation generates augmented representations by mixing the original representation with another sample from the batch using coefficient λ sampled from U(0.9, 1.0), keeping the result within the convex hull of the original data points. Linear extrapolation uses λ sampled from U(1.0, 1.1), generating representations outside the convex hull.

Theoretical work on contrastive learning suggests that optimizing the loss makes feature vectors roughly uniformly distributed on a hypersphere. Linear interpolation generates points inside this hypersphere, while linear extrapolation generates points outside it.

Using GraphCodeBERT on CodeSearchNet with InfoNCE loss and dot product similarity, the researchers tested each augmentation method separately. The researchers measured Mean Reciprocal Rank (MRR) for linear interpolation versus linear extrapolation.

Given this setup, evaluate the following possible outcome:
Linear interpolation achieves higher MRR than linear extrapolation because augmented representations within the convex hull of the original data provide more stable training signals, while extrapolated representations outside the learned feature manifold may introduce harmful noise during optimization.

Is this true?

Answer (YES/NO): NO